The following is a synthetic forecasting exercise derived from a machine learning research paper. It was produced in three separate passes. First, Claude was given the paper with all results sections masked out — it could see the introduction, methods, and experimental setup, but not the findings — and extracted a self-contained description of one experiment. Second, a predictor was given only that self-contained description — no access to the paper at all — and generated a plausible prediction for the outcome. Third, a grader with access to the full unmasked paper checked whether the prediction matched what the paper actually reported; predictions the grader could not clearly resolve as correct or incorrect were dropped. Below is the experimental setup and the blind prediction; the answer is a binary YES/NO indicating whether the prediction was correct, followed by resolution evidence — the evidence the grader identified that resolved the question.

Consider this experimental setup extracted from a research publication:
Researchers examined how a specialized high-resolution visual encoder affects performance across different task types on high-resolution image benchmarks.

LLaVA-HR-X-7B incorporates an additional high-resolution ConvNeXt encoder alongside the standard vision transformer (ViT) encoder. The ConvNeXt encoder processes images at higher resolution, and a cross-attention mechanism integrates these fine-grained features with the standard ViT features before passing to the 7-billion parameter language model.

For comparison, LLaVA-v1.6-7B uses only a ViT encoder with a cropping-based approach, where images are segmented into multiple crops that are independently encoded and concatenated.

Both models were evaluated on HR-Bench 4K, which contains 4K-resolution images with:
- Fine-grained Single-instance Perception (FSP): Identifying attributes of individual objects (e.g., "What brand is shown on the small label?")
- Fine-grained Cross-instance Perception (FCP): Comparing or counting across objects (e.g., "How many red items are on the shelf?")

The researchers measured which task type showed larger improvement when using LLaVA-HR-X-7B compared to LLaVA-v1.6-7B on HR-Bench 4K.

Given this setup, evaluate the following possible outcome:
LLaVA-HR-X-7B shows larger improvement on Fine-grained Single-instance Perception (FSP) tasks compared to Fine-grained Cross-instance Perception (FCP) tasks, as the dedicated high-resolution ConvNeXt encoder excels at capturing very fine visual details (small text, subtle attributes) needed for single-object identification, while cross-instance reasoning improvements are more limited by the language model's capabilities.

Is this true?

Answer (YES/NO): YES